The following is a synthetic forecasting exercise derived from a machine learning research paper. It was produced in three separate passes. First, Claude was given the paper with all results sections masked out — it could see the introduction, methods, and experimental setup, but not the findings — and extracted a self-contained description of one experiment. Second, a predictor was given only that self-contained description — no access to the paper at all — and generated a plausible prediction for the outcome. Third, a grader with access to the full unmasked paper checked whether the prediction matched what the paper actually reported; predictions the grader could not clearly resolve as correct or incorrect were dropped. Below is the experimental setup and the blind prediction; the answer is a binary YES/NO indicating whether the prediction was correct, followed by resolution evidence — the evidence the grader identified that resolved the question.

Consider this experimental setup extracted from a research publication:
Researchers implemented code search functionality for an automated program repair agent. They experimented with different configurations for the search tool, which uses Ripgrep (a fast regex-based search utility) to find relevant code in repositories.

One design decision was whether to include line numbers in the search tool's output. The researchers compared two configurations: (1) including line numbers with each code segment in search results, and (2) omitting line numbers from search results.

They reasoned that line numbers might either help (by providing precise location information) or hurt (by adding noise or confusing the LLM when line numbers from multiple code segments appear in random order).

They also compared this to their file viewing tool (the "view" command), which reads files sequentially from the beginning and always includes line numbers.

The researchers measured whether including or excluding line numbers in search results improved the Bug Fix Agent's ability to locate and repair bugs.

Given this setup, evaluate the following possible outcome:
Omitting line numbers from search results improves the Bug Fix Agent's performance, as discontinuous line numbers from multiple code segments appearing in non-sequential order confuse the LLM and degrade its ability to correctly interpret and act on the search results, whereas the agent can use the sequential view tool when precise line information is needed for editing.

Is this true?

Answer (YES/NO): YES